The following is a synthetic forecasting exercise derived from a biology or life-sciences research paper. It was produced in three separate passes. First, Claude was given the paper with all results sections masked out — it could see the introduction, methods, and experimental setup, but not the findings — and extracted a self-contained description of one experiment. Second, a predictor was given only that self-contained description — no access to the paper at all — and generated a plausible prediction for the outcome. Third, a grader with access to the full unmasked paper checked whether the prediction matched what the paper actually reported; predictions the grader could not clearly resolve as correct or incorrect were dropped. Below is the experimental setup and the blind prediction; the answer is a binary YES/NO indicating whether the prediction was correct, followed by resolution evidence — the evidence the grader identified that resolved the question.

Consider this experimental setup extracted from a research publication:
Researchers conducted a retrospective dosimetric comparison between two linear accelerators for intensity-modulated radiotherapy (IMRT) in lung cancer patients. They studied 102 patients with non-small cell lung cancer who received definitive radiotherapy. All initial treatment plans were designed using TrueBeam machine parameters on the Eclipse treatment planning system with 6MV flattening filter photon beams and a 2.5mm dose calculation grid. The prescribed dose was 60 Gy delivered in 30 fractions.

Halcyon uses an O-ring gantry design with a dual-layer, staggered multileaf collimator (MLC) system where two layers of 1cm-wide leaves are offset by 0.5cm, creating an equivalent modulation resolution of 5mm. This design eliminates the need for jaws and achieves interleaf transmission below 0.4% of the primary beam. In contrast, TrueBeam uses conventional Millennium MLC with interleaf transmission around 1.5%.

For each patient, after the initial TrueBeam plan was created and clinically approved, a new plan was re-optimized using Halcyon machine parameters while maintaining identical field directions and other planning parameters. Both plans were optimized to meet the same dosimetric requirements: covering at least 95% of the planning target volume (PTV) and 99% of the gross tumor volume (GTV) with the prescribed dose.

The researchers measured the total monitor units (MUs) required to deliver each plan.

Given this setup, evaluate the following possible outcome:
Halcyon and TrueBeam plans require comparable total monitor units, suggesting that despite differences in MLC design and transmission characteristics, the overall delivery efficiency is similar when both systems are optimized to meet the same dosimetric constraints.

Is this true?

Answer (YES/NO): NO